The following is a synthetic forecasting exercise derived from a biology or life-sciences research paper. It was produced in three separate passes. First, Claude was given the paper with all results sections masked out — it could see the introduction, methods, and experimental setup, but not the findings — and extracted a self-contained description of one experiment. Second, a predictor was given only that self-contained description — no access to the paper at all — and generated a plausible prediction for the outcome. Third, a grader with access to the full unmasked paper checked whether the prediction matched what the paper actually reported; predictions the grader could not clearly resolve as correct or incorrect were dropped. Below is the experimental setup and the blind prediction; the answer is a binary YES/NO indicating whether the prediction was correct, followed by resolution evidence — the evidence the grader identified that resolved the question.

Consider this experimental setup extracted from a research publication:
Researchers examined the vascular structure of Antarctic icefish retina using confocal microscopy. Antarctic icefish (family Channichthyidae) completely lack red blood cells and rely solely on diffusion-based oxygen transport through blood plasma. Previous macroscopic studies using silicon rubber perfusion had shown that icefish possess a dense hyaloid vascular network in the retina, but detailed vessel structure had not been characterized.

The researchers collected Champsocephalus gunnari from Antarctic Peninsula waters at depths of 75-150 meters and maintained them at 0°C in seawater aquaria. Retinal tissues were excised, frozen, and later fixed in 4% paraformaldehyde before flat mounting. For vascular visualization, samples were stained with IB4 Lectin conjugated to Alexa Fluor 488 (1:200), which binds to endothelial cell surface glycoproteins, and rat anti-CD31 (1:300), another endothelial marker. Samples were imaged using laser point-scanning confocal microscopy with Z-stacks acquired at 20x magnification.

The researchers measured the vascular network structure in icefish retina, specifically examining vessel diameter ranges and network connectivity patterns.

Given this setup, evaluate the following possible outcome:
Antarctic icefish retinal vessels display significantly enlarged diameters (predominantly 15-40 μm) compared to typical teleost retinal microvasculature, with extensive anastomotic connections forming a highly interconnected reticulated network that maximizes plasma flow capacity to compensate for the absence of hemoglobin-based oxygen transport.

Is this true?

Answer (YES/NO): NO